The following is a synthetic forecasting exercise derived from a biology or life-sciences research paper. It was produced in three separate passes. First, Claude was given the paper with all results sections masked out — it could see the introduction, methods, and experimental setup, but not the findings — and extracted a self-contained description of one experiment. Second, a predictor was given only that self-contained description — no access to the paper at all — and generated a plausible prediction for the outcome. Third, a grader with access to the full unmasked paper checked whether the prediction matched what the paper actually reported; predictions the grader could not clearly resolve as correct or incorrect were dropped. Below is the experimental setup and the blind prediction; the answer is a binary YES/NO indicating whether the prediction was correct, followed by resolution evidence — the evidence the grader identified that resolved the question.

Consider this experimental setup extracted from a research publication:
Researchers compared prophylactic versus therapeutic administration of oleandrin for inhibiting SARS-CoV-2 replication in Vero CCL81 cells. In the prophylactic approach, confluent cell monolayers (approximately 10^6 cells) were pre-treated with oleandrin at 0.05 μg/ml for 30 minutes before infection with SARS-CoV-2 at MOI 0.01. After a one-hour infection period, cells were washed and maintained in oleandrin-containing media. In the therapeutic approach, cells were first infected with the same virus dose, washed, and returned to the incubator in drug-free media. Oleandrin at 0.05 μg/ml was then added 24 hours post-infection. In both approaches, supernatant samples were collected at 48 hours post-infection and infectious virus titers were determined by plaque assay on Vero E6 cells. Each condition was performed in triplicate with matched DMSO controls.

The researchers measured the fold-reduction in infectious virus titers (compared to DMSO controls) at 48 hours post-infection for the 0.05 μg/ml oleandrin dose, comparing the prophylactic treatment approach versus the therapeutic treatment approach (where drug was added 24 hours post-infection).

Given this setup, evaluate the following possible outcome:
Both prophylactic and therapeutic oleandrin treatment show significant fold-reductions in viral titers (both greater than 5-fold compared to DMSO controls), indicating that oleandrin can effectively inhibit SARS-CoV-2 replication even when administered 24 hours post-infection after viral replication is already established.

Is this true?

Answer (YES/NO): YES